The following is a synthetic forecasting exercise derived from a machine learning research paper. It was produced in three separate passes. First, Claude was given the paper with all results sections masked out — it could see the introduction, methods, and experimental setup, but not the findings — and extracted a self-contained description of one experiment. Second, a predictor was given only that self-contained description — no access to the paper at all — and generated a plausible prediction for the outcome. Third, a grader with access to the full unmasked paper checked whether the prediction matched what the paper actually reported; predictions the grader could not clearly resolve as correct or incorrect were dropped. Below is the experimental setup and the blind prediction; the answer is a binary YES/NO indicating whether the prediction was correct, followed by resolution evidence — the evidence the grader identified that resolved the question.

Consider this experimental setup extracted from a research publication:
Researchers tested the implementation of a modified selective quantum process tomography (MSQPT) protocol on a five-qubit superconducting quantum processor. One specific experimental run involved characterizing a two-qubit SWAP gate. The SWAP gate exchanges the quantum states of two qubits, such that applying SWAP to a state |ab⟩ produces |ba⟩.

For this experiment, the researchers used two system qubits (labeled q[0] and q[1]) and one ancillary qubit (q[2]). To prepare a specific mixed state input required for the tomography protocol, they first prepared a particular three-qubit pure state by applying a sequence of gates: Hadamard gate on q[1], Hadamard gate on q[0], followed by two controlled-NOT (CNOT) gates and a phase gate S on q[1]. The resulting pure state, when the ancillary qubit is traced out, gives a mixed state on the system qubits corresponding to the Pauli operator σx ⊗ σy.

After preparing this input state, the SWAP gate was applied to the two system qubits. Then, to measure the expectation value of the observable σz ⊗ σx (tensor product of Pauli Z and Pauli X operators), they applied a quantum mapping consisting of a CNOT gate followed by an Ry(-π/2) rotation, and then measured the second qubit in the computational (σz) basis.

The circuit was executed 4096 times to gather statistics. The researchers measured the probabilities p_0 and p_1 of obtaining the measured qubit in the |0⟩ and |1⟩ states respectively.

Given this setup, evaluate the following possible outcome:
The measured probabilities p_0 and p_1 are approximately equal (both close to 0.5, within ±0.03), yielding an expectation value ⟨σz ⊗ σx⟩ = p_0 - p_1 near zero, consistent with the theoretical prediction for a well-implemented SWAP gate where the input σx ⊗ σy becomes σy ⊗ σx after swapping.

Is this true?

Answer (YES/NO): NO